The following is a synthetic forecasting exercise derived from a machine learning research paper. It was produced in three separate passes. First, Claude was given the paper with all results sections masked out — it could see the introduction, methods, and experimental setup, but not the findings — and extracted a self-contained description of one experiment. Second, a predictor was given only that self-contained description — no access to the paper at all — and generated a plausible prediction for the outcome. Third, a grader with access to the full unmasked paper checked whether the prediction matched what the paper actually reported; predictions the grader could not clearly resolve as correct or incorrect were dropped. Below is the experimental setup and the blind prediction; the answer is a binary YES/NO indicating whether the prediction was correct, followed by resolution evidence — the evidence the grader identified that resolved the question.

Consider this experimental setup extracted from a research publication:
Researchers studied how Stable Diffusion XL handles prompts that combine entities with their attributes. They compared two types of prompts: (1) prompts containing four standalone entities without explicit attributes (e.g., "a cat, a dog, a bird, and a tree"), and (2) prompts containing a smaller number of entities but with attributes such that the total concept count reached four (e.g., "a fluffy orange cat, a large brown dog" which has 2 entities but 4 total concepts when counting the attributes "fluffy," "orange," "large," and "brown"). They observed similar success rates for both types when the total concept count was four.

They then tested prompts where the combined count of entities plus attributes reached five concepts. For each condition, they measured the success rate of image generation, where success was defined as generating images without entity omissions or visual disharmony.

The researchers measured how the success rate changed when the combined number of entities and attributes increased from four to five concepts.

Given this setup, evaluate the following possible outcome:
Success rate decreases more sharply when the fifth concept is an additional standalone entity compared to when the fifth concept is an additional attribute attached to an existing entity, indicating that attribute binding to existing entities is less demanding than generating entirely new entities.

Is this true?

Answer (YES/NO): YES